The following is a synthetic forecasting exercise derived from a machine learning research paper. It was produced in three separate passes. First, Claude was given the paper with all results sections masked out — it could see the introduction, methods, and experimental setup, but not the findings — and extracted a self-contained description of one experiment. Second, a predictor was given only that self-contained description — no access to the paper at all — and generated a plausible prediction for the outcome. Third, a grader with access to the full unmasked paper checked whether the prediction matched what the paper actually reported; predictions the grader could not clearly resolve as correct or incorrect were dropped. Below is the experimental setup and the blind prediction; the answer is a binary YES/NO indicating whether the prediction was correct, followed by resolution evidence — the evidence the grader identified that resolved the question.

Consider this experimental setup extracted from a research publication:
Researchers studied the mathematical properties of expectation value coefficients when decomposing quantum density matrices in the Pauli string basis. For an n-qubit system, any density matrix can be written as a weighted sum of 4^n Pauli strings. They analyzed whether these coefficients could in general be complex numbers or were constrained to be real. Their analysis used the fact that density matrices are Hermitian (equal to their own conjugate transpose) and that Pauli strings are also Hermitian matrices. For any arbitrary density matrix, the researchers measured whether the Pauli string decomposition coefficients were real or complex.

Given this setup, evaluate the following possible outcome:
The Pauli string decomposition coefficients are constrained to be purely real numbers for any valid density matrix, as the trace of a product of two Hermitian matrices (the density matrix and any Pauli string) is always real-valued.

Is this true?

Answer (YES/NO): YES